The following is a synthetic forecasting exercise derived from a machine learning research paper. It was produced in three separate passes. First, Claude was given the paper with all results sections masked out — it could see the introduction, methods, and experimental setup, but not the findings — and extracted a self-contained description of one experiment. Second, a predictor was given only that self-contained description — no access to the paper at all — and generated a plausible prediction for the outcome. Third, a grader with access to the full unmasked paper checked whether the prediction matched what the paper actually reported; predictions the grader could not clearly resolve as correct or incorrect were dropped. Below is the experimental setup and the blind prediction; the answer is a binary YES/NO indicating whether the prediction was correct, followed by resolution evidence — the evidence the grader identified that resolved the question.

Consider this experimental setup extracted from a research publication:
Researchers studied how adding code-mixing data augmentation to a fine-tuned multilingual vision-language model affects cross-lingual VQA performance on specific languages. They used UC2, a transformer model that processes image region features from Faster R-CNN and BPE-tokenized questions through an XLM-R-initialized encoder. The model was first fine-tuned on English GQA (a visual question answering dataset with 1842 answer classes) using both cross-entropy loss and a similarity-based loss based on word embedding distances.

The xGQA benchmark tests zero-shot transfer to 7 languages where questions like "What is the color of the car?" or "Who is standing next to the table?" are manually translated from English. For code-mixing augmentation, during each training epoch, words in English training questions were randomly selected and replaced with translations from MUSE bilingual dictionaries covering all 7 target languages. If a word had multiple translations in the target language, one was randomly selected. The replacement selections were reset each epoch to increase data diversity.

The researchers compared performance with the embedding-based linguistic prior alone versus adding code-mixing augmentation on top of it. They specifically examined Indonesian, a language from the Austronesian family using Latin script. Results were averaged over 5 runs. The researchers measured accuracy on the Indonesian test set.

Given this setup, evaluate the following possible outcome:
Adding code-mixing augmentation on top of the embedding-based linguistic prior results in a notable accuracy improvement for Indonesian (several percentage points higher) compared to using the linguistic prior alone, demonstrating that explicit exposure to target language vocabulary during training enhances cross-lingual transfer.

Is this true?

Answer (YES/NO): NO